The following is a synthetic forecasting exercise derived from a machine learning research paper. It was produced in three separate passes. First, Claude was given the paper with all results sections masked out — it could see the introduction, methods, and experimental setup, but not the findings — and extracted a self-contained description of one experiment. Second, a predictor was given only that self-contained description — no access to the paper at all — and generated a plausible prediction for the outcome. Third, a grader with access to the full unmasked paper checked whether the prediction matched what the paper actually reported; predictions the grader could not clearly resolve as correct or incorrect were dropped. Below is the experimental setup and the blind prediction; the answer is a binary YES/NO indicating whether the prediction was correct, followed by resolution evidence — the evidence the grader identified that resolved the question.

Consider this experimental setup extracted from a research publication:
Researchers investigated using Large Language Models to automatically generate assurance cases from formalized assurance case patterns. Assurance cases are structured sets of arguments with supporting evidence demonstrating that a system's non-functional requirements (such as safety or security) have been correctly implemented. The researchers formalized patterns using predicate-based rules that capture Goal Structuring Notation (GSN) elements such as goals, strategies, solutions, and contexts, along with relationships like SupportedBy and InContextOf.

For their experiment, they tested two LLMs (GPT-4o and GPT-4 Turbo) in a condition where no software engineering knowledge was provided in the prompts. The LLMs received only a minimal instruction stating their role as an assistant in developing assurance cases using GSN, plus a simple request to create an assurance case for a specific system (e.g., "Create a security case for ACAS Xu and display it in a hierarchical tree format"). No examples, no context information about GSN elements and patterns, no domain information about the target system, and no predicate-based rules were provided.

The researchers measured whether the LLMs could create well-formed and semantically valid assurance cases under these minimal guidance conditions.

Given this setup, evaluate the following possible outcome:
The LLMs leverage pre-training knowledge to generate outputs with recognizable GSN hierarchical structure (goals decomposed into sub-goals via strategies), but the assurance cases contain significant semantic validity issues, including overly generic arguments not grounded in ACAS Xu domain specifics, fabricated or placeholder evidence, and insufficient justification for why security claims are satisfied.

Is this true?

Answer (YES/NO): NO